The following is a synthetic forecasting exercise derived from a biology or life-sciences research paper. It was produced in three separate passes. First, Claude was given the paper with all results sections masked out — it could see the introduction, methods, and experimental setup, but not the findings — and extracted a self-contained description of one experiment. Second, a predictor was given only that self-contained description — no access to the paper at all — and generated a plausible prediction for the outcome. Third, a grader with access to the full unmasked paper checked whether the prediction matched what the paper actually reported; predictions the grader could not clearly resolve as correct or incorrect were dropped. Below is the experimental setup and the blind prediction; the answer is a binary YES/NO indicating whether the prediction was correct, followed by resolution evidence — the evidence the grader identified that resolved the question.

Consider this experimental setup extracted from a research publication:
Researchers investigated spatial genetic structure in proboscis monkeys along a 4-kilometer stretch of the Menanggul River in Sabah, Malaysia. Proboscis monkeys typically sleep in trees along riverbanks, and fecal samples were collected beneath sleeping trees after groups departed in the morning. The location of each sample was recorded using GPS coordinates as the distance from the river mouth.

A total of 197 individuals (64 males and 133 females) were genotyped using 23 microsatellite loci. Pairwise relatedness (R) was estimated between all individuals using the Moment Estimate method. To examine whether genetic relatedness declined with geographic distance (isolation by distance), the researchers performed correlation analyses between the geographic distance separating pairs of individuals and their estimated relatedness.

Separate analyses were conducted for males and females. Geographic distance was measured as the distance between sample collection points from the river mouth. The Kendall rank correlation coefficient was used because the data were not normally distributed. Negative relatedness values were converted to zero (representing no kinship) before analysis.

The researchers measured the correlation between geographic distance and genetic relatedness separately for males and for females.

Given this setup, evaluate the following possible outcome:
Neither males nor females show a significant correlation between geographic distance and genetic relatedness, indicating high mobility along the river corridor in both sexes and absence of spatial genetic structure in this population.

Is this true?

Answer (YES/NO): NO